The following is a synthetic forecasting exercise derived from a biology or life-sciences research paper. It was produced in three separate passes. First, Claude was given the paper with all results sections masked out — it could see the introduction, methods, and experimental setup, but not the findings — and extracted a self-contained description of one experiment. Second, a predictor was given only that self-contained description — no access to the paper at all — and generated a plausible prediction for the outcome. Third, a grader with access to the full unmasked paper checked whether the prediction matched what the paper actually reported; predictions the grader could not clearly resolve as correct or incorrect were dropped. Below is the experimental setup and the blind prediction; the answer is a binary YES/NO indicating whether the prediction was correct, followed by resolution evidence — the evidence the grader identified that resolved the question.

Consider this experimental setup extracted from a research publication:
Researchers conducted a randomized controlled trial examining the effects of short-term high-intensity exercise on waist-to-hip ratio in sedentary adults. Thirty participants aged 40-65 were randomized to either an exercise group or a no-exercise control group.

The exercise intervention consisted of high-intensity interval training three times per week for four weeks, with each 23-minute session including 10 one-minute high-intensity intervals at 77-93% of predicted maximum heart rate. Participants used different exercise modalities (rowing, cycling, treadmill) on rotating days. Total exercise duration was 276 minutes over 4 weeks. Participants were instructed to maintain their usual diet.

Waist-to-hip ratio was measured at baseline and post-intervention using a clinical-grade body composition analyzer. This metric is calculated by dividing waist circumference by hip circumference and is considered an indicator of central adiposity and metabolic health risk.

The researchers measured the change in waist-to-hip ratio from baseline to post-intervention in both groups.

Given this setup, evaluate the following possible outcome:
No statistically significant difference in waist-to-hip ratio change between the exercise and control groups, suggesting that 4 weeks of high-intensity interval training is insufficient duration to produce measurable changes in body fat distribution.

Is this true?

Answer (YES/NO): YES